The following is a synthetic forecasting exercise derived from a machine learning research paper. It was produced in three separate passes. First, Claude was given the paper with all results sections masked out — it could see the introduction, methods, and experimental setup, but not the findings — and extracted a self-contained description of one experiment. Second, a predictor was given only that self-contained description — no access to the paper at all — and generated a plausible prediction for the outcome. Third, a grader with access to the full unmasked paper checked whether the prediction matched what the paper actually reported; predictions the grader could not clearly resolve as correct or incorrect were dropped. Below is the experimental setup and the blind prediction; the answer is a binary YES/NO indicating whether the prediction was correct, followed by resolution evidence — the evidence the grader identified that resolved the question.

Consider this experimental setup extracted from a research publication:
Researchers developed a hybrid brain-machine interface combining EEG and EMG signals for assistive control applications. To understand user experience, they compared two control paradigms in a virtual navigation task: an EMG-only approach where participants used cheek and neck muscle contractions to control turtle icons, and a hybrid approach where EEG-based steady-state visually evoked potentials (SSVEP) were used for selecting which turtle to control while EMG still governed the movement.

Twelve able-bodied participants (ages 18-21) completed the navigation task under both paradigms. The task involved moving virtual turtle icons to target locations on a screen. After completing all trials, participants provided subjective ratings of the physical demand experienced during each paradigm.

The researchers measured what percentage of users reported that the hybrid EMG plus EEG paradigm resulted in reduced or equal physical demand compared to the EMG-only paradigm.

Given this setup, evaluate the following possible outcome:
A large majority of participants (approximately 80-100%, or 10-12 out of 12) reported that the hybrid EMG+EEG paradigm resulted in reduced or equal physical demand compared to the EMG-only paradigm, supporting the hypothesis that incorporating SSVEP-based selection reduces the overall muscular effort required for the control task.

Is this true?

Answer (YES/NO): YES